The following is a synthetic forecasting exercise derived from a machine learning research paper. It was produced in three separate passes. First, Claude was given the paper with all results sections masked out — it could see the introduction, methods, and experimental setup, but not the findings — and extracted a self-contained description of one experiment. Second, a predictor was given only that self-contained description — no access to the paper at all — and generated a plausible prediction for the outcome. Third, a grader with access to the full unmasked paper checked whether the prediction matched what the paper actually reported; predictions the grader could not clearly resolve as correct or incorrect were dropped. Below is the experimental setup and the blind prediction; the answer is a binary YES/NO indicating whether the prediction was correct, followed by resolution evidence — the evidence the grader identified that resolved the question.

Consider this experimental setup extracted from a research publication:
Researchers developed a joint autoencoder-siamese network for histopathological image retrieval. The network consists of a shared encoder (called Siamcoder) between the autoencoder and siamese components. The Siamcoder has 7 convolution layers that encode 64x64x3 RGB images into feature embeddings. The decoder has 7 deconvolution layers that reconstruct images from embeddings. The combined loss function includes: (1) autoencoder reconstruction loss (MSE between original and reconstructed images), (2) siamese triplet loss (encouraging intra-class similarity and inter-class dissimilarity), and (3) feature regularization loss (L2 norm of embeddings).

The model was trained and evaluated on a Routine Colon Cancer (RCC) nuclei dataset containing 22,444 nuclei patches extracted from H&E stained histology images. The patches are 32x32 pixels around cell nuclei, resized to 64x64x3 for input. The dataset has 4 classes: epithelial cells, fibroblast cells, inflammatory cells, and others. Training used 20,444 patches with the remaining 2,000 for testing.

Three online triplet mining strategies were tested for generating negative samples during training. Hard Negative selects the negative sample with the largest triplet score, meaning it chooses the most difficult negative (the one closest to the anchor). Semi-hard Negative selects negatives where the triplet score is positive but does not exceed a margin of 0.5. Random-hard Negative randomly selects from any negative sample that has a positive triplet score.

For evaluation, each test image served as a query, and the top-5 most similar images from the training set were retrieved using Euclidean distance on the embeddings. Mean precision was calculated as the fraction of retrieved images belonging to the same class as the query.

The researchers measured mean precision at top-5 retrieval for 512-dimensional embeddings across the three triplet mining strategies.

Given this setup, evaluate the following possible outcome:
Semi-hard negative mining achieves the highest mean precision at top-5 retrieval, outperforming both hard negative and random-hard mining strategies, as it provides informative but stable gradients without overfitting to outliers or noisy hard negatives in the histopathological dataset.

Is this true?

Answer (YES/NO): NO